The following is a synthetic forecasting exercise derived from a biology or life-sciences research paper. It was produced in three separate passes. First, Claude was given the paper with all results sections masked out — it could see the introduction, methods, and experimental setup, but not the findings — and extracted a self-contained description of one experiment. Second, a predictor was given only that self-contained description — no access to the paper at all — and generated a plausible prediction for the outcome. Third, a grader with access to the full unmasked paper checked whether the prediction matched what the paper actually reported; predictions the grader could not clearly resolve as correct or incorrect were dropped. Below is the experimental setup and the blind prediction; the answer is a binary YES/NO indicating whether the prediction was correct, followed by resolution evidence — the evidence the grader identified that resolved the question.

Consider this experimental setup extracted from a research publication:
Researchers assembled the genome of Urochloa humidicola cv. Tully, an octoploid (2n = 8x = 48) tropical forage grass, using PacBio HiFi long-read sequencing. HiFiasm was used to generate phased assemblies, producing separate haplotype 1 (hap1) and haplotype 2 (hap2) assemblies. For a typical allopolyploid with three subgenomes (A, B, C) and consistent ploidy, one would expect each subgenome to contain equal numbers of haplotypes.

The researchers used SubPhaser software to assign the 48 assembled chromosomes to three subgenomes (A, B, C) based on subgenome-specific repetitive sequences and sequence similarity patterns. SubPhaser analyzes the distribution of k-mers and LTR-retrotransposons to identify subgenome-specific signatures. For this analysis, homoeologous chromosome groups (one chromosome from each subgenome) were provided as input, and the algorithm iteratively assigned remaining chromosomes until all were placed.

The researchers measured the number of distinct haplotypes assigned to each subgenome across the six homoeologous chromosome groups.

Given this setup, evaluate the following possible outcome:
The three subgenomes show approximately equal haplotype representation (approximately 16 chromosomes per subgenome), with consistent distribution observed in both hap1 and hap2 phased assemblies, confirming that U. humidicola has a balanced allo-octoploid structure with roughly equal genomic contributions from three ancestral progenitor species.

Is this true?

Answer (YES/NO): NO